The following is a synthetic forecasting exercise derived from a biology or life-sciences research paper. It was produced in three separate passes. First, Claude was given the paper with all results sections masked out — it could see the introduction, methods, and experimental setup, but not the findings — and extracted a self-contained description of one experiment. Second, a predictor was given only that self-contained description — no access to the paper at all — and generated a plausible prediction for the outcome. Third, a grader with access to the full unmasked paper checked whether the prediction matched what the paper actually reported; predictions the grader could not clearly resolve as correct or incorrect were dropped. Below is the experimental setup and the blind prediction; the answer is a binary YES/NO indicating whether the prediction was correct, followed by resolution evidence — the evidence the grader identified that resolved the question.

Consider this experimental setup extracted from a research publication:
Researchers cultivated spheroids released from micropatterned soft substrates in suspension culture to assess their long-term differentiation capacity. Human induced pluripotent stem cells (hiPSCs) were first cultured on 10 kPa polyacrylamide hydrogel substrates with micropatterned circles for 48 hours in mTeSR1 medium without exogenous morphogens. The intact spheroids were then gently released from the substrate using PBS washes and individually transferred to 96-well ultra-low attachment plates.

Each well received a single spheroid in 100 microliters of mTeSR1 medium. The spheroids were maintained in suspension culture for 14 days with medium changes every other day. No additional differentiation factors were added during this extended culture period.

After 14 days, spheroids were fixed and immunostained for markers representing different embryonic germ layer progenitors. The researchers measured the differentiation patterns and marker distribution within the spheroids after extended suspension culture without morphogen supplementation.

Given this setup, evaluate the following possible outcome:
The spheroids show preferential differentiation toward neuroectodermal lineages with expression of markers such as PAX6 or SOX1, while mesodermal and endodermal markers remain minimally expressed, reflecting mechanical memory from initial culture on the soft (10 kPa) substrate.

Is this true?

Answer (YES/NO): NO